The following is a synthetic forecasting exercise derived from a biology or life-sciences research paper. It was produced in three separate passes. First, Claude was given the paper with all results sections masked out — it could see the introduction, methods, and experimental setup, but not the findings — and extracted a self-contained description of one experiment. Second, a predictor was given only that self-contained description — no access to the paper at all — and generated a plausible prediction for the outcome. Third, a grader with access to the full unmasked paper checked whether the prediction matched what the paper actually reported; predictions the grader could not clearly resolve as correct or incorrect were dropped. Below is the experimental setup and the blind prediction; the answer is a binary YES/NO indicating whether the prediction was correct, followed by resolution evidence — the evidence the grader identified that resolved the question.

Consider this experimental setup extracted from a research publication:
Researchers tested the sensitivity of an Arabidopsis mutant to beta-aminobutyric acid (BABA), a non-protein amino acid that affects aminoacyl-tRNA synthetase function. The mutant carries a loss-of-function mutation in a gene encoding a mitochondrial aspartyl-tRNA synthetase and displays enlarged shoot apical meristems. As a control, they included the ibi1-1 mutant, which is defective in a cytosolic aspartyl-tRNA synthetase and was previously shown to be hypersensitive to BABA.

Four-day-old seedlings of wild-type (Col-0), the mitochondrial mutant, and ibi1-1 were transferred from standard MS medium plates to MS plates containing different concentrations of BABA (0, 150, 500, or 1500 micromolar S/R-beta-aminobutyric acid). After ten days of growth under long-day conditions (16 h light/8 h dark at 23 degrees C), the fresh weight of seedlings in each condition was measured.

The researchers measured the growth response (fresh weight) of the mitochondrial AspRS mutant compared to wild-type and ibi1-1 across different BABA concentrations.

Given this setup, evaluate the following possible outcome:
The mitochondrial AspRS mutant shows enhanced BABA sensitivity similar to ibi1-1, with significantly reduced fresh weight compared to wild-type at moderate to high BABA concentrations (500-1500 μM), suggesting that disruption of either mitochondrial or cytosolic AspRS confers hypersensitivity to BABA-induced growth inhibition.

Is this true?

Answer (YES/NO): NO